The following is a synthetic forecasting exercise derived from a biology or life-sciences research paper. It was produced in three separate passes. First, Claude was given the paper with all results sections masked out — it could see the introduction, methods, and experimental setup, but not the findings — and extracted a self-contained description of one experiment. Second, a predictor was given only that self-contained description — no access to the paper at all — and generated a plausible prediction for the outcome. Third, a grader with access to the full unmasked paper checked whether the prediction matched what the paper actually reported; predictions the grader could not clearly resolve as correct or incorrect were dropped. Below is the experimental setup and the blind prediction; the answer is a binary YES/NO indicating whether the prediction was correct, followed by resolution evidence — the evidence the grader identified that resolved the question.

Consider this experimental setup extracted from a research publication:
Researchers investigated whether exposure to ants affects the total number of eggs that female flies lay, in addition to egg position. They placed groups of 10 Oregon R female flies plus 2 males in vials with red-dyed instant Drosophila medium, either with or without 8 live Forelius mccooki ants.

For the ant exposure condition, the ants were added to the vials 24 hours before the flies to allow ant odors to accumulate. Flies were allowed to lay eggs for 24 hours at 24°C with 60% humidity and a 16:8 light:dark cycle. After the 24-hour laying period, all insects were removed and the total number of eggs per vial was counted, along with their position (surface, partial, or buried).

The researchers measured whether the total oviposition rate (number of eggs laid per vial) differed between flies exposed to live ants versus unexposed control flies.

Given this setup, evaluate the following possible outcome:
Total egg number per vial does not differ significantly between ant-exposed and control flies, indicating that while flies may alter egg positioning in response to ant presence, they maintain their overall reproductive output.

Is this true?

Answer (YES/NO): YES